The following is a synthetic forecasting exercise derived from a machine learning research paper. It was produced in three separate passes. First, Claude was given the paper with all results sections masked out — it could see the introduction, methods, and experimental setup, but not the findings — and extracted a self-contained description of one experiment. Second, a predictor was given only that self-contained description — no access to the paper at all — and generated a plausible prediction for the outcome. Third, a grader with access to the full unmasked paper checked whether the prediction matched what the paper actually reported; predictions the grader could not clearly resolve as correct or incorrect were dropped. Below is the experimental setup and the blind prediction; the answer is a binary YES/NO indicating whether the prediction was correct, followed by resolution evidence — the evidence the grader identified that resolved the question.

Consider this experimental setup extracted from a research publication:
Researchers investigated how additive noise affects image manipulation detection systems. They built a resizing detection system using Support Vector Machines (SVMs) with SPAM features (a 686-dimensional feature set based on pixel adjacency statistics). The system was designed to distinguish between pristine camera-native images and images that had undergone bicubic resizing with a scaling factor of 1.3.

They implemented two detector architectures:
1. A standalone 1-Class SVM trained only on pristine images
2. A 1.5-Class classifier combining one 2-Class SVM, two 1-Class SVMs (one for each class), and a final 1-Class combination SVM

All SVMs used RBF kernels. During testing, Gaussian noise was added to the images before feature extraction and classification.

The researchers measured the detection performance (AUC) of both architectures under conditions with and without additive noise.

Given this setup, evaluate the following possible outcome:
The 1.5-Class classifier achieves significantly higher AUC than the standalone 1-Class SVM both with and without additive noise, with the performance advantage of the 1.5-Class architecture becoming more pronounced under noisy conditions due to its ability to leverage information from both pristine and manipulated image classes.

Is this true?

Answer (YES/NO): NO